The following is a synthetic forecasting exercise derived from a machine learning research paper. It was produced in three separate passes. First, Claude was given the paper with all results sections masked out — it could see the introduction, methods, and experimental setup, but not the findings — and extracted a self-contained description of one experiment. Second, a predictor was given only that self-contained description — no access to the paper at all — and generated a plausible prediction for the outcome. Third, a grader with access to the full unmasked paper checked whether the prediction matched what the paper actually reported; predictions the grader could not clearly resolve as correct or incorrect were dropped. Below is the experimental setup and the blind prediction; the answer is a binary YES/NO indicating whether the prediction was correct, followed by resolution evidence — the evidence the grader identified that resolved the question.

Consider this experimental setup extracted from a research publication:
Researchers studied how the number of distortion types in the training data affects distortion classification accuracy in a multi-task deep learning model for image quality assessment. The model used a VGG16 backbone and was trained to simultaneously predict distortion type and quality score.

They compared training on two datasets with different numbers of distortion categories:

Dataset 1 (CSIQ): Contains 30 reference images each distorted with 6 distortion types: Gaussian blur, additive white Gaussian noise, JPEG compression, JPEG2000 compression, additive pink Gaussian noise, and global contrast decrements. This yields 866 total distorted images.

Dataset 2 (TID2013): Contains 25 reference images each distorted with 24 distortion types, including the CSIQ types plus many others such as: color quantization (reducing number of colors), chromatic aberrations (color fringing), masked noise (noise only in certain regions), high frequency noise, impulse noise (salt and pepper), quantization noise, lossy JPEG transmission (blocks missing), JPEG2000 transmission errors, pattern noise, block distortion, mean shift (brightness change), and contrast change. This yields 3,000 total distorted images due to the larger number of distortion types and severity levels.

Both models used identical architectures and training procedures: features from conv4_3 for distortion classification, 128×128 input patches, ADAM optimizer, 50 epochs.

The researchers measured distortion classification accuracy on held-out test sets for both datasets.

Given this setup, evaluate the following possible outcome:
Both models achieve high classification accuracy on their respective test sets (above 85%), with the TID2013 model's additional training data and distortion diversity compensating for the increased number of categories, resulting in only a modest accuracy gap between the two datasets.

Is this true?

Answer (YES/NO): YES